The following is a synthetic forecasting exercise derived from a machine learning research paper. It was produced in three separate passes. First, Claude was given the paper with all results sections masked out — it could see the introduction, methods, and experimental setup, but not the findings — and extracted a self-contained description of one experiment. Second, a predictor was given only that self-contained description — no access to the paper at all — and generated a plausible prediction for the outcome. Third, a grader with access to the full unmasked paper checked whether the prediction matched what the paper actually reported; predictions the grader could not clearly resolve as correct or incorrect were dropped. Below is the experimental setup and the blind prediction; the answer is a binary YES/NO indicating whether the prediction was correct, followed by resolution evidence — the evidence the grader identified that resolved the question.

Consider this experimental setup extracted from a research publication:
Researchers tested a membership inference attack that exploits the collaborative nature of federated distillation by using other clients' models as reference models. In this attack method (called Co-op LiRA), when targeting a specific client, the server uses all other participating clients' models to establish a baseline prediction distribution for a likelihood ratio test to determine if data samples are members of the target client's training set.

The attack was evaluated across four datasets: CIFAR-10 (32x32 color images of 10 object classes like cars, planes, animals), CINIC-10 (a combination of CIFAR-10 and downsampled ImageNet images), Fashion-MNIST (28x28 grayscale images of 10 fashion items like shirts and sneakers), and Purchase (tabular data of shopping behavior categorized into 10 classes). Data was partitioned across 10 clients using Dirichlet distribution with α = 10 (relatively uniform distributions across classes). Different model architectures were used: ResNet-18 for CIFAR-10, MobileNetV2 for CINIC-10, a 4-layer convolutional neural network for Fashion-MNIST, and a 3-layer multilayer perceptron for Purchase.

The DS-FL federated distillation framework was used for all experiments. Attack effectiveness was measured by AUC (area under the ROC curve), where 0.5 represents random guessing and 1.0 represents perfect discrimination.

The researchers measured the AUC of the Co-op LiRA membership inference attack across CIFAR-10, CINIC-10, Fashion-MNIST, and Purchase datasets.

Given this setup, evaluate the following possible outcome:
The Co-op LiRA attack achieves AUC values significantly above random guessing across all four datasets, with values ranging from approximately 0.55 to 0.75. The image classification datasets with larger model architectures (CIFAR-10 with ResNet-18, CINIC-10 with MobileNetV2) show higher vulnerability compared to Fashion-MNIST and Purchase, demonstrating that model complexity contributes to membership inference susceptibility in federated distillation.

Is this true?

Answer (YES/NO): NO